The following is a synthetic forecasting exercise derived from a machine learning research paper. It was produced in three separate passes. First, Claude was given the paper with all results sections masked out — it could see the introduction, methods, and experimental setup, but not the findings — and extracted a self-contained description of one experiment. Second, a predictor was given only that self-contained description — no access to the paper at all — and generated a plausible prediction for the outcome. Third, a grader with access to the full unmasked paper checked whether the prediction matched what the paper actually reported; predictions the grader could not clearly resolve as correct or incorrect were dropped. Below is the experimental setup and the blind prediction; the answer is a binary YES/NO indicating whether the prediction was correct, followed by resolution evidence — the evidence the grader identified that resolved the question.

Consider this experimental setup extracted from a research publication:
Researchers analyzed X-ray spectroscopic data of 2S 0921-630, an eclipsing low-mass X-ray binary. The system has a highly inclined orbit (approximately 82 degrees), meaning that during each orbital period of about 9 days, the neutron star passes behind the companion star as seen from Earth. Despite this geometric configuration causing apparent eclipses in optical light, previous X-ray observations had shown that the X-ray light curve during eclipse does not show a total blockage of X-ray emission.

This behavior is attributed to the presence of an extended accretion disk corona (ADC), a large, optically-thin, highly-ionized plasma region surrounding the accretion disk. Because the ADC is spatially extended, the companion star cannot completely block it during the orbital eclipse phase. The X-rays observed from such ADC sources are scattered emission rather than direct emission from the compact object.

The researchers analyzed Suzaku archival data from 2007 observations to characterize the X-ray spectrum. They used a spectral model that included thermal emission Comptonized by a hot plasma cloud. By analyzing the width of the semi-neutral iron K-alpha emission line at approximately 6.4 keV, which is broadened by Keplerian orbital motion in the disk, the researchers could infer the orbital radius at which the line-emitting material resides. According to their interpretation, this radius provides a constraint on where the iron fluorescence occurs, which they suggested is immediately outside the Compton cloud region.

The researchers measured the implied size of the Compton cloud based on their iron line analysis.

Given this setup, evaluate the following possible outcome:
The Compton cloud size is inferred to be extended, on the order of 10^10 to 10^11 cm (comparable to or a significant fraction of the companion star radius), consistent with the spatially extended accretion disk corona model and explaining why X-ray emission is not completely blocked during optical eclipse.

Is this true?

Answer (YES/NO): NO